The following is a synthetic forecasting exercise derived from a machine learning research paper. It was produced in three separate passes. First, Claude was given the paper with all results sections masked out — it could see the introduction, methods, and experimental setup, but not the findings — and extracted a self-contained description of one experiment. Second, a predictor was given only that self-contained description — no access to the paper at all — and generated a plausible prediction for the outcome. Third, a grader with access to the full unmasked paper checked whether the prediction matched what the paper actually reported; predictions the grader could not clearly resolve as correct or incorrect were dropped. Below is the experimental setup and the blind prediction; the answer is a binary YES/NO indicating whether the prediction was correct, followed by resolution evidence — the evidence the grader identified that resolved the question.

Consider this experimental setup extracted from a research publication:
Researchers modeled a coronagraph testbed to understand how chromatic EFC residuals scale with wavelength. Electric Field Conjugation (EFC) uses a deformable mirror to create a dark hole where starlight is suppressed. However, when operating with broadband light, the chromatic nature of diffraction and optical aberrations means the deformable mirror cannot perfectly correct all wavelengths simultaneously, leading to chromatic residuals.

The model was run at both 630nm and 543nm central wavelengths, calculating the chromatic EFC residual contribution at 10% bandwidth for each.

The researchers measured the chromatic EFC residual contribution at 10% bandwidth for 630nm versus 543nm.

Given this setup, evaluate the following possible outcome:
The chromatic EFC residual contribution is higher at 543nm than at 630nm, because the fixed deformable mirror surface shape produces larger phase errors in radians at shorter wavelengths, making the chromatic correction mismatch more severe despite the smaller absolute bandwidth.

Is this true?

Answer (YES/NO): YES